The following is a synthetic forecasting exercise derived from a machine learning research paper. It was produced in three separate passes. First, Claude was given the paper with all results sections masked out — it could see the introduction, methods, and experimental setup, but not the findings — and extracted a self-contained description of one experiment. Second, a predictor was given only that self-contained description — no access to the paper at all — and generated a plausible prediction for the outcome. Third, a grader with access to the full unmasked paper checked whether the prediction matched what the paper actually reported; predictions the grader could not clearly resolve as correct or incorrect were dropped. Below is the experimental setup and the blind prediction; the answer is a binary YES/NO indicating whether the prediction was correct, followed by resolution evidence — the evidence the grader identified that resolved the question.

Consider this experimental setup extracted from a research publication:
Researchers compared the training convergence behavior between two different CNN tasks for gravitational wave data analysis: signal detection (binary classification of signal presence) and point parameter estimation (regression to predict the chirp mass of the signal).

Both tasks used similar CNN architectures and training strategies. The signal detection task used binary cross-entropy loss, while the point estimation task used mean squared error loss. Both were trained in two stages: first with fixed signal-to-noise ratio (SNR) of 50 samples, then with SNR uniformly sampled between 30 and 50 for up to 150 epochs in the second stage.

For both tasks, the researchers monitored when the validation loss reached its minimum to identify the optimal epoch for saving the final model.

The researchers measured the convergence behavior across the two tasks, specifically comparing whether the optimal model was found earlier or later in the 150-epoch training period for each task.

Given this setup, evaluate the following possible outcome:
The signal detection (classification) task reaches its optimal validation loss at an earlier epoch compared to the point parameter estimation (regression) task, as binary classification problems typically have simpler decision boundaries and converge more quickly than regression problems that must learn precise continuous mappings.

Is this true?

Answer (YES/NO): YES